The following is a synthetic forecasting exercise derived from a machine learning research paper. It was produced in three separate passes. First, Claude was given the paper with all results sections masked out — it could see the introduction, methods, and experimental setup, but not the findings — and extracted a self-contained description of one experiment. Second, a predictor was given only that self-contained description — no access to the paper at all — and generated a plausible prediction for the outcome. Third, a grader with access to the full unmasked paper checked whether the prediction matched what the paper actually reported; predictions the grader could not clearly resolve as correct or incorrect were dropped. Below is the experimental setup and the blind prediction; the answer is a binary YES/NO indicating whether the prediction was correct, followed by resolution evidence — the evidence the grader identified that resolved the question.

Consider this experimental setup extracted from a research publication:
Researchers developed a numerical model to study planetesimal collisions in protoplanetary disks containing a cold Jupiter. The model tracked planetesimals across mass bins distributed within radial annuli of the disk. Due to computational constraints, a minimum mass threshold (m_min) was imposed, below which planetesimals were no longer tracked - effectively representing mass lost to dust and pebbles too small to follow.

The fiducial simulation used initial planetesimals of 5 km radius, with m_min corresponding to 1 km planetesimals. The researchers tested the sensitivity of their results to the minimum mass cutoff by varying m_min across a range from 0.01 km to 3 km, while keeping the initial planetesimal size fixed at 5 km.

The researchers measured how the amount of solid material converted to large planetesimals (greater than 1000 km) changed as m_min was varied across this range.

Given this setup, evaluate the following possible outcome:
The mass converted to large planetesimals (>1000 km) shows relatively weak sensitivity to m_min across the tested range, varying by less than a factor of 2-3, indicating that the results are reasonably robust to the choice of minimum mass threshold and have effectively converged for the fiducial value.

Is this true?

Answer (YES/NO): NO